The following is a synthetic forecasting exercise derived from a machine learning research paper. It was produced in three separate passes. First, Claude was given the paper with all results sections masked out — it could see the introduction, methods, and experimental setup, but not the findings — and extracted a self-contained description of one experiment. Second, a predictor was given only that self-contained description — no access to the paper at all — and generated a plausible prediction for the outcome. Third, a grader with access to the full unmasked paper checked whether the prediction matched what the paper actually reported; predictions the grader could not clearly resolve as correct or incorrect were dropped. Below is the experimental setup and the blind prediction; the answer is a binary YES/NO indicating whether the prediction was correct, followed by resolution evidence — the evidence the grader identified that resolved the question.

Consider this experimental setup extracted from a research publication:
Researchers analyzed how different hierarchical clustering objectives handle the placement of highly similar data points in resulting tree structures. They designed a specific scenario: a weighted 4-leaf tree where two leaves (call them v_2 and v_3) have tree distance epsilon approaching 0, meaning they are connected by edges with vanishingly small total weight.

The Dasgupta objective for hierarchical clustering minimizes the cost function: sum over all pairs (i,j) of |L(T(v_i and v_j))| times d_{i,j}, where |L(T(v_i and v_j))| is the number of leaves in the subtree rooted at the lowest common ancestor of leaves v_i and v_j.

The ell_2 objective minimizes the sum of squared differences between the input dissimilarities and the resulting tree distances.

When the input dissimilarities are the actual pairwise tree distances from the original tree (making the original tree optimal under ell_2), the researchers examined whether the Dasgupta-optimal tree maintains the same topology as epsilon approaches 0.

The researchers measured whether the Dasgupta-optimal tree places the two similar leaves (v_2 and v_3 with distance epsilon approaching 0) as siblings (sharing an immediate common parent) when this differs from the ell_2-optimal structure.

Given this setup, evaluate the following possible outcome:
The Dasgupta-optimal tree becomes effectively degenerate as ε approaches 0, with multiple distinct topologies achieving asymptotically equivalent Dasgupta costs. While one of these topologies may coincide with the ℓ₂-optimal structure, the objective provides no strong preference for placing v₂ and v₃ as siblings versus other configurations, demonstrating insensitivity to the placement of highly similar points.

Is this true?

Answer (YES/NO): NO